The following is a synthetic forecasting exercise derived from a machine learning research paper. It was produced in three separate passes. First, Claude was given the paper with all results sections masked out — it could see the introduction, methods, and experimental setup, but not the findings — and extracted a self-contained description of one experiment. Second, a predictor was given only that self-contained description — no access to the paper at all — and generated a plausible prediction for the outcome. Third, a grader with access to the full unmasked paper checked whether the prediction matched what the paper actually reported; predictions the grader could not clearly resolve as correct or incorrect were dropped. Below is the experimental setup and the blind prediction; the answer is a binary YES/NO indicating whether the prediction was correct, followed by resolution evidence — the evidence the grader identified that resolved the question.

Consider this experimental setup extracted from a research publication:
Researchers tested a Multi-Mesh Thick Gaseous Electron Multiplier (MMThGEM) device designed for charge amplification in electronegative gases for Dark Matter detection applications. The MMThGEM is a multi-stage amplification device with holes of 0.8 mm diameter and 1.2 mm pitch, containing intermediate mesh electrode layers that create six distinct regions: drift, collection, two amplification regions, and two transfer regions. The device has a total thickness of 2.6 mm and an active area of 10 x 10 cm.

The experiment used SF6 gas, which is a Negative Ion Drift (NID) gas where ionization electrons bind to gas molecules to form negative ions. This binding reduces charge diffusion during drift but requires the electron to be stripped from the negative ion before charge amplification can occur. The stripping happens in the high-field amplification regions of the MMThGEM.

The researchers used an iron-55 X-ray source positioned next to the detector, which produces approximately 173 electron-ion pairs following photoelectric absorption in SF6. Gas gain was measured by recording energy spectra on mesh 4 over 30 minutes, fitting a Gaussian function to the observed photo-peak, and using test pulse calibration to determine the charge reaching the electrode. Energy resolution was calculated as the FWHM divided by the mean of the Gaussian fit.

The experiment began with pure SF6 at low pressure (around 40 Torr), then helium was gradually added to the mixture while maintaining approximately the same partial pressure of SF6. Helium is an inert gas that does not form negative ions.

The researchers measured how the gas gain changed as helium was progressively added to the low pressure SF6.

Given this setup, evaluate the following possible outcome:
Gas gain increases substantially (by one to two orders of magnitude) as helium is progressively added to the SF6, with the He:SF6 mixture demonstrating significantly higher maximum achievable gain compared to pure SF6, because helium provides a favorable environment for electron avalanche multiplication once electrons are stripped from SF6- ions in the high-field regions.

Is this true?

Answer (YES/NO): NO